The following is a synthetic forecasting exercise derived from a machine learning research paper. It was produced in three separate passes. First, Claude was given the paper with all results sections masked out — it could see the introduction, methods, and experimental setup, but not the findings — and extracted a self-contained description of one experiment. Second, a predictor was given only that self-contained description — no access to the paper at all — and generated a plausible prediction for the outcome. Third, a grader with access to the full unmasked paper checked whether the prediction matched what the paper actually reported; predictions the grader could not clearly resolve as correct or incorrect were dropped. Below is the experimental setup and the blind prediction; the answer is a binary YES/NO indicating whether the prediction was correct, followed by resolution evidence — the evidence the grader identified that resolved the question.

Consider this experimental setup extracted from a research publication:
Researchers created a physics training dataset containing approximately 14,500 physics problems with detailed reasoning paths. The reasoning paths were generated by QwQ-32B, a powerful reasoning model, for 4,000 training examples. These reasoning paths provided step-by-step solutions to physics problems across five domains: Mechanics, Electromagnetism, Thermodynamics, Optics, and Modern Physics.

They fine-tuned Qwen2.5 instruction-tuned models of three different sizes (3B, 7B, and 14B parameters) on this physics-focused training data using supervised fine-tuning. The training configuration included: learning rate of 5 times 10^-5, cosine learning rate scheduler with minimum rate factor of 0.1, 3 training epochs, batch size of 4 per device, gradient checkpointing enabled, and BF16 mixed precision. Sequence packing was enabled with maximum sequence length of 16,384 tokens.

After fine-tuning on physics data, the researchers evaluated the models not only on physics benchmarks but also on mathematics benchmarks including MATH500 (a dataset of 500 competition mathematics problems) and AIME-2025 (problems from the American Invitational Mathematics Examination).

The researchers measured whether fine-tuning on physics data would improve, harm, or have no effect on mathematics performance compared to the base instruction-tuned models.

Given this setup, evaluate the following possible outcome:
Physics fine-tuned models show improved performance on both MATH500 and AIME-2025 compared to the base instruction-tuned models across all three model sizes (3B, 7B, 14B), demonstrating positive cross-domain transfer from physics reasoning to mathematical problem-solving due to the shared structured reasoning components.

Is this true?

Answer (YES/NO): YES